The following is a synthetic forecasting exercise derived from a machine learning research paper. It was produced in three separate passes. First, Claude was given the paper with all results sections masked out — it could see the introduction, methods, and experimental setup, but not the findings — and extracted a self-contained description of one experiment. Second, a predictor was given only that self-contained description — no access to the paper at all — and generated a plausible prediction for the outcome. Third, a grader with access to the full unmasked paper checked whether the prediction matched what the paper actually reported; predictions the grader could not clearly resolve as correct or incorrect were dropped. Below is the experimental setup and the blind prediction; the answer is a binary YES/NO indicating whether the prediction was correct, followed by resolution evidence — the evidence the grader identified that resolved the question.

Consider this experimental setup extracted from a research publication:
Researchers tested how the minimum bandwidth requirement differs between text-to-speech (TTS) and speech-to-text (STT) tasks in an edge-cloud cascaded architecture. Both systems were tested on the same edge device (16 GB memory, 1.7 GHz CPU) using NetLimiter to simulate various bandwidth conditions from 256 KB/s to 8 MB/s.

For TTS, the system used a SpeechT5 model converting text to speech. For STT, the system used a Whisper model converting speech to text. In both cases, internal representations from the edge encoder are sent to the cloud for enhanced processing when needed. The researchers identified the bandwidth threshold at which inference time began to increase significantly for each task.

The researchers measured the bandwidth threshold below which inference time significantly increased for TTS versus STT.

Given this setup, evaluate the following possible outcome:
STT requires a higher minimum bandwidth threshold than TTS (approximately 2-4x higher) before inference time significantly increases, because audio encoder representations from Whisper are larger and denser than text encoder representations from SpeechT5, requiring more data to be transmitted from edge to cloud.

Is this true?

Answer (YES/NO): YES